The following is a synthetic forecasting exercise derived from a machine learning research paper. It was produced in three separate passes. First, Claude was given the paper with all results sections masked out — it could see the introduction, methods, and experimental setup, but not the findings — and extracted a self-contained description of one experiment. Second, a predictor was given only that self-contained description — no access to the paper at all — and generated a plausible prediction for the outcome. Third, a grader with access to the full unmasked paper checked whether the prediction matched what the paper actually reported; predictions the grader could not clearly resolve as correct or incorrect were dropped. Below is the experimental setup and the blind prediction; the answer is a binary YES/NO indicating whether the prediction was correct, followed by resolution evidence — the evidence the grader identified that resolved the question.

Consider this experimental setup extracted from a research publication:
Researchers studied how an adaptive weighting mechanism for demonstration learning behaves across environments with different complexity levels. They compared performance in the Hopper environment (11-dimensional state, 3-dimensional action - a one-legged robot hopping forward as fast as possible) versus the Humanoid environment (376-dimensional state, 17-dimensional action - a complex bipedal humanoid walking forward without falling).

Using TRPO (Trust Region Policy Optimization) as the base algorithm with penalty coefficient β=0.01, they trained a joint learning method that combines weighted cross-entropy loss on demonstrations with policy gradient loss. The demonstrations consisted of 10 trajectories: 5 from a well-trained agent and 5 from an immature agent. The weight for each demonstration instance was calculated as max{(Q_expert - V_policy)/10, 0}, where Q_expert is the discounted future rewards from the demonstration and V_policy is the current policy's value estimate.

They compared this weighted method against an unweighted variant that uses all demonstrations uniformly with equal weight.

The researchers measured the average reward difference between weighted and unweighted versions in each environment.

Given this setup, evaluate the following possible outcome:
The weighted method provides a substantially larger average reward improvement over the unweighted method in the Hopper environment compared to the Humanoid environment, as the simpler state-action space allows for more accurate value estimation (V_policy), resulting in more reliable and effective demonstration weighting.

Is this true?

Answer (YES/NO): YES